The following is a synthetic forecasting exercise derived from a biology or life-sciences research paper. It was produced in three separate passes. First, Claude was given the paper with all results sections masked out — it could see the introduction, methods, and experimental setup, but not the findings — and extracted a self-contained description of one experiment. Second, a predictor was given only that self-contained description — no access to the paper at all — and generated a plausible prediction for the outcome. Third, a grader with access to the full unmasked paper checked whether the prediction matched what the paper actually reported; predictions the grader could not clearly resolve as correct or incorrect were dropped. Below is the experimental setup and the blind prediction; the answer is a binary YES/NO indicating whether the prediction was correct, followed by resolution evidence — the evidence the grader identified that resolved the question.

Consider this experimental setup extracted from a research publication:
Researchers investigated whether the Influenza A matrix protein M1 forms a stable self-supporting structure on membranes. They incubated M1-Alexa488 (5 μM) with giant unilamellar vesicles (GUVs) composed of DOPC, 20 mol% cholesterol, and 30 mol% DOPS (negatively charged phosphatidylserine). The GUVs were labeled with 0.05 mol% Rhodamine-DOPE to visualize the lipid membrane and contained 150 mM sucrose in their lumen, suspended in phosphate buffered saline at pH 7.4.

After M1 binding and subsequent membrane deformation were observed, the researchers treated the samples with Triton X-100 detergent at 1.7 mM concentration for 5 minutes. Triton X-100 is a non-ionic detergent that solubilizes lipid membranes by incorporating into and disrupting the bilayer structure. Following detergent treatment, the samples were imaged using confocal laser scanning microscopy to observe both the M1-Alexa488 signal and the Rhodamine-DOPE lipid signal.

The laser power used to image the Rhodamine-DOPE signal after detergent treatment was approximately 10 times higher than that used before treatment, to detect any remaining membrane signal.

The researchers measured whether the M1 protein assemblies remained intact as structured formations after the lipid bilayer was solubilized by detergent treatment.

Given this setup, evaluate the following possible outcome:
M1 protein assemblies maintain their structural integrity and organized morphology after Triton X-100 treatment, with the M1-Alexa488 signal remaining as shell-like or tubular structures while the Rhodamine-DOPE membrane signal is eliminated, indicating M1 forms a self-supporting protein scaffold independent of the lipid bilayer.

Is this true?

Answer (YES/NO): YES